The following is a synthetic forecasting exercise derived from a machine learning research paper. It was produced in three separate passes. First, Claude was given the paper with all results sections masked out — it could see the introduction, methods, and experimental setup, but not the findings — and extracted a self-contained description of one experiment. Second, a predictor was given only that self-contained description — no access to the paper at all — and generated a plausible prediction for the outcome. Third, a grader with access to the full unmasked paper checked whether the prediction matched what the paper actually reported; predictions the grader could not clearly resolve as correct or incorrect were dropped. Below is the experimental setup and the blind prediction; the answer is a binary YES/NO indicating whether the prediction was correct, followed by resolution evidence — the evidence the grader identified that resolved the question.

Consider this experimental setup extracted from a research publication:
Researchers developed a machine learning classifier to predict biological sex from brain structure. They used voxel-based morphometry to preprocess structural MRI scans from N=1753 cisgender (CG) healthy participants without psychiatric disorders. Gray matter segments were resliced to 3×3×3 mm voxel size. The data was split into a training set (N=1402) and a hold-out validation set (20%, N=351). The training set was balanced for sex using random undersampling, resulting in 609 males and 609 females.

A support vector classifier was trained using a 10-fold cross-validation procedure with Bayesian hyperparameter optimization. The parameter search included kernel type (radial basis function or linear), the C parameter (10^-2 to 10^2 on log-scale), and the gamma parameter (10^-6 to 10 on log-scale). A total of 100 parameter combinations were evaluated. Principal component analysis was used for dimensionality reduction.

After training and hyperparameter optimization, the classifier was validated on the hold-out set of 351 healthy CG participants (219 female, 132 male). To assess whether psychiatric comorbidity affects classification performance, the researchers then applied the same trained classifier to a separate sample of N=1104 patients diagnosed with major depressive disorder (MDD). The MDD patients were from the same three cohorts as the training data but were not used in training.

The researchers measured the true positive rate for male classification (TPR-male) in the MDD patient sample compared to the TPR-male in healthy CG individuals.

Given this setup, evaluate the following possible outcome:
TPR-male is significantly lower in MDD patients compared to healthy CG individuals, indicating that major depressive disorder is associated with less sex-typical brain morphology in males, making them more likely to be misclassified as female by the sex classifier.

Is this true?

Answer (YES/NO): NO